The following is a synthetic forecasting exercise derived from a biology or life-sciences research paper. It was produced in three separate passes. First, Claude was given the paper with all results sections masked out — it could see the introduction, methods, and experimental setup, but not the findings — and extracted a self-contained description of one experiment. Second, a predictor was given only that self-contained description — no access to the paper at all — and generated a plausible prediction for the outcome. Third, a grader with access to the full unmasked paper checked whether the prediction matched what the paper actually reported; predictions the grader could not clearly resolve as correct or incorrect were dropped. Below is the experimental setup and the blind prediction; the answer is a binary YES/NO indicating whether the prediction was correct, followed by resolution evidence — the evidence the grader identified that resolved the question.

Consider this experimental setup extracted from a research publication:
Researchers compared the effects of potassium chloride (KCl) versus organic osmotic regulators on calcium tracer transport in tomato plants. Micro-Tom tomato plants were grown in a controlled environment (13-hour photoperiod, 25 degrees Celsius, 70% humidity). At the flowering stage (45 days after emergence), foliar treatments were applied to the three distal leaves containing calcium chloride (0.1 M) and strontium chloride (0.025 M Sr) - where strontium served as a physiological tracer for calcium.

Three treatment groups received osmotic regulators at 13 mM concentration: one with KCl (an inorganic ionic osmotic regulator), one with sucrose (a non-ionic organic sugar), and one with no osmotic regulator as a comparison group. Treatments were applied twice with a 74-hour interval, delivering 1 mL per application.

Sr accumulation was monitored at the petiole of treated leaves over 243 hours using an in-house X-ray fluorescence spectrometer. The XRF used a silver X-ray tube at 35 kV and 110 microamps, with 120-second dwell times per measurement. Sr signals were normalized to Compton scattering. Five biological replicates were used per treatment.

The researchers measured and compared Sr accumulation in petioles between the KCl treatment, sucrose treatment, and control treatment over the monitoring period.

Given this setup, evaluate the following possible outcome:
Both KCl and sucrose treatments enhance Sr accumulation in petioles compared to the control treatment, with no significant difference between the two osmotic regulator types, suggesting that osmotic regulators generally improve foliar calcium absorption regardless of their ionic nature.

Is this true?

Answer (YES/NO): NO